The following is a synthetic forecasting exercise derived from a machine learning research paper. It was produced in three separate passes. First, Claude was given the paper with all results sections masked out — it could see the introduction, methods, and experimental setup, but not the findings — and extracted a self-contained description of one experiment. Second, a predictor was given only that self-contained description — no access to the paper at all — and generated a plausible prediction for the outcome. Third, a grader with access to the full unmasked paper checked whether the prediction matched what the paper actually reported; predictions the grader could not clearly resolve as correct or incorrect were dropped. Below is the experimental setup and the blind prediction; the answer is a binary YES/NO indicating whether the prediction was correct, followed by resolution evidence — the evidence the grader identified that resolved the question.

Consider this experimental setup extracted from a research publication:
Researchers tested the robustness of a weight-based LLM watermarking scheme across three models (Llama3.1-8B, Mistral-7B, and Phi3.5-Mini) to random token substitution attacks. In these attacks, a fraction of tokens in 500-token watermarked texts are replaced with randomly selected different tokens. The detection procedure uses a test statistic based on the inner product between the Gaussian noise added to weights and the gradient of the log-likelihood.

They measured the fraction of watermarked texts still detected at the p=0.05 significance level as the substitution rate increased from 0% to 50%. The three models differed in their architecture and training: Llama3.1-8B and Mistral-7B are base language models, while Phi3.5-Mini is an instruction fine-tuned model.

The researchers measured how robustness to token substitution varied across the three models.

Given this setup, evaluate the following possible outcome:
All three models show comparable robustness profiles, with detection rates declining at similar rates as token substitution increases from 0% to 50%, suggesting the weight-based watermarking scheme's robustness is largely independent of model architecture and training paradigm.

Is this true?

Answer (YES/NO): NO